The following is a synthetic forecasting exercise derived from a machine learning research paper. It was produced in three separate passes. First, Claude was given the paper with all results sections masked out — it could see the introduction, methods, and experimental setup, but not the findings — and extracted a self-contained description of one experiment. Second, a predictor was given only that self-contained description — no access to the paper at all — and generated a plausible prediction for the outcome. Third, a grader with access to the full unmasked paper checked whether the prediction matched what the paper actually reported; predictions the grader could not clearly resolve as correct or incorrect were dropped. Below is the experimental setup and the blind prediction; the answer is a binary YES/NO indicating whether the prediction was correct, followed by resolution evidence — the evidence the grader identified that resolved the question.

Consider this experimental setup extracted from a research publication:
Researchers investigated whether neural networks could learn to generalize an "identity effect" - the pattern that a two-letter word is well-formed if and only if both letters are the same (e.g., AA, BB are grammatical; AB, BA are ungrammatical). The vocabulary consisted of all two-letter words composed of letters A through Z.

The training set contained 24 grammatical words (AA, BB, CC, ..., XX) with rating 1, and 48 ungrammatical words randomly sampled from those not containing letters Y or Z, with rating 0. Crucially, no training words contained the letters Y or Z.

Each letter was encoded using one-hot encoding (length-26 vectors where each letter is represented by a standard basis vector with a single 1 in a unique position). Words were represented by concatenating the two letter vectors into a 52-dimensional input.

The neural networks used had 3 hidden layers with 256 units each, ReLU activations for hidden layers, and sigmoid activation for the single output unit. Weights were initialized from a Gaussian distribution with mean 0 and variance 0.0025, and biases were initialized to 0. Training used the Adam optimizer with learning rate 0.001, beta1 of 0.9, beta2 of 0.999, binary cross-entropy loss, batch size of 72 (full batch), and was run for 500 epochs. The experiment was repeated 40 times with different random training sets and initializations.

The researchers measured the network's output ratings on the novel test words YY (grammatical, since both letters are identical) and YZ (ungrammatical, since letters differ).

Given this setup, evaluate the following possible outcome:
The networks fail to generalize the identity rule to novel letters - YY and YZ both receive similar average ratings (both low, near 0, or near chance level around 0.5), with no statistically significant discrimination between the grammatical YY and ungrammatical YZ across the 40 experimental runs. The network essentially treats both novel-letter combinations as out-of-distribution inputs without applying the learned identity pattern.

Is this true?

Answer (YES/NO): YES